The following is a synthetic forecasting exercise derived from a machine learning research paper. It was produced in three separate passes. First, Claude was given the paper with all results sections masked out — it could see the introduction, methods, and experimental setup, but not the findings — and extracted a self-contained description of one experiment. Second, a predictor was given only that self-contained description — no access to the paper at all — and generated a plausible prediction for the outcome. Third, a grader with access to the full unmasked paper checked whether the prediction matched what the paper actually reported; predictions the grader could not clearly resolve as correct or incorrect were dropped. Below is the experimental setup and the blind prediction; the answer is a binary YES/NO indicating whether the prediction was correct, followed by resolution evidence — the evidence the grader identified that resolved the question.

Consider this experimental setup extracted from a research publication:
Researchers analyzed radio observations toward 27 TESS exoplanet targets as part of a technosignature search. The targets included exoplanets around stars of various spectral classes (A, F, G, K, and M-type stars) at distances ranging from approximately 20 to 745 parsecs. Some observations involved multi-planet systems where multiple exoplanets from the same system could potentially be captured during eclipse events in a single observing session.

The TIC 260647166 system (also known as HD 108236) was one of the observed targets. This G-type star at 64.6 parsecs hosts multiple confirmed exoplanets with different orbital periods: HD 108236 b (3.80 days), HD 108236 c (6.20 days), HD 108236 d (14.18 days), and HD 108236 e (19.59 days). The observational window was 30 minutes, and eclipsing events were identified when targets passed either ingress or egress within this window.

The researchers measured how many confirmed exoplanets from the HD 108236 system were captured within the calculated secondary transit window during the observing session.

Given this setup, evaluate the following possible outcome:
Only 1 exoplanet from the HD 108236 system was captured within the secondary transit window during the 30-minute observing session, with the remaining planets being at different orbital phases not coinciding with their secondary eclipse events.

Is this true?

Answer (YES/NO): NO